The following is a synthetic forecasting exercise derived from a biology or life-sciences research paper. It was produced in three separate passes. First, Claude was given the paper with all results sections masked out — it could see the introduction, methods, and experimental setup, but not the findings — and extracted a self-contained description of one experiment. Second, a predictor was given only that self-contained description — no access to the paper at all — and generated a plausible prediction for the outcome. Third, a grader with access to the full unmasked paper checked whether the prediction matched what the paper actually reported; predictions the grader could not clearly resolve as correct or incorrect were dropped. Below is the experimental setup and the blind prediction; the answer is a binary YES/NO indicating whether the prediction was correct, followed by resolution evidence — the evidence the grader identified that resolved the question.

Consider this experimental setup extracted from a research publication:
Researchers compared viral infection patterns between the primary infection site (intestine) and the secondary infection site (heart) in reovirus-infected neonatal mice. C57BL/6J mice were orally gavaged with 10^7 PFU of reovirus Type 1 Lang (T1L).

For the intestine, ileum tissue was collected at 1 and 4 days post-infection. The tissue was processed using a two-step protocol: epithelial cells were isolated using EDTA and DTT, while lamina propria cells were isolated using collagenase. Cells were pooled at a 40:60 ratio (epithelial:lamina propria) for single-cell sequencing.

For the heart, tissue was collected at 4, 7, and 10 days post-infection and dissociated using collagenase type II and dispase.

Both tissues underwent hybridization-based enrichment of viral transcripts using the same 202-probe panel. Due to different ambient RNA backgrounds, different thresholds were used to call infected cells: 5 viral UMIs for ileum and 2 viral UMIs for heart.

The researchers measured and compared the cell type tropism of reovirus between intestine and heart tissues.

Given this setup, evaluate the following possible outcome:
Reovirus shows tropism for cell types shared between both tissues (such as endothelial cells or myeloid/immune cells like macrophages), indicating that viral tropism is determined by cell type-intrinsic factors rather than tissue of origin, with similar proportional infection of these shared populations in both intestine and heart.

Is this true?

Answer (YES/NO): NO